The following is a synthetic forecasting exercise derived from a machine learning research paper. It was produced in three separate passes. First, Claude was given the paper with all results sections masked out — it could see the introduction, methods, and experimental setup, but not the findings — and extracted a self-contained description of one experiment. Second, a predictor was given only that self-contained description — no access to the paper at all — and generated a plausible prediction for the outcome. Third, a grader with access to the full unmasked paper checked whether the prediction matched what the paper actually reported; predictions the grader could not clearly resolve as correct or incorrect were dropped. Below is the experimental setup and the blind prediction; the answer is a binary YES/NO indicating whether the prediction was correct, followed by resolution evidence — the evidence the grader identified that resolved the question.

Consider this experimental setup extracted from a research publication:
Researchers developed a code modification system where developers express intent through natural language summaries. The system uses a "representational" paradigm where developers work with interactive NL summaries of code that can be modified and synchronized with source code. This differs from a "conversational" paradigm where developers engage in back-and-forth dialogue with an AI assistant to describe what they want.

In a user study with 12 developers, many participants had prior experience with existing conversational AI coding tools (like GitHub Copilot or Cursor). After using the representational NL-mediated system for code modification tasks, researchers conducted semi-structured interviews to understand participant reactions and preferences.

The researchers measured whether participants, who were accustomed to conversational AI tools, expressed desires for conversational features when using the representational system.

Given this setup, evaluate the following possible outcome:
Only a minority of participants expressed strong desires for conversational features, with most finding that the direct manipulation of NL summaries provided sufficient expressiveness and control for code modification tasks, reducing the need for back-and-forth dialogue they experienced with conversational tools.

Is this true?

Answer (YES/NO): NO